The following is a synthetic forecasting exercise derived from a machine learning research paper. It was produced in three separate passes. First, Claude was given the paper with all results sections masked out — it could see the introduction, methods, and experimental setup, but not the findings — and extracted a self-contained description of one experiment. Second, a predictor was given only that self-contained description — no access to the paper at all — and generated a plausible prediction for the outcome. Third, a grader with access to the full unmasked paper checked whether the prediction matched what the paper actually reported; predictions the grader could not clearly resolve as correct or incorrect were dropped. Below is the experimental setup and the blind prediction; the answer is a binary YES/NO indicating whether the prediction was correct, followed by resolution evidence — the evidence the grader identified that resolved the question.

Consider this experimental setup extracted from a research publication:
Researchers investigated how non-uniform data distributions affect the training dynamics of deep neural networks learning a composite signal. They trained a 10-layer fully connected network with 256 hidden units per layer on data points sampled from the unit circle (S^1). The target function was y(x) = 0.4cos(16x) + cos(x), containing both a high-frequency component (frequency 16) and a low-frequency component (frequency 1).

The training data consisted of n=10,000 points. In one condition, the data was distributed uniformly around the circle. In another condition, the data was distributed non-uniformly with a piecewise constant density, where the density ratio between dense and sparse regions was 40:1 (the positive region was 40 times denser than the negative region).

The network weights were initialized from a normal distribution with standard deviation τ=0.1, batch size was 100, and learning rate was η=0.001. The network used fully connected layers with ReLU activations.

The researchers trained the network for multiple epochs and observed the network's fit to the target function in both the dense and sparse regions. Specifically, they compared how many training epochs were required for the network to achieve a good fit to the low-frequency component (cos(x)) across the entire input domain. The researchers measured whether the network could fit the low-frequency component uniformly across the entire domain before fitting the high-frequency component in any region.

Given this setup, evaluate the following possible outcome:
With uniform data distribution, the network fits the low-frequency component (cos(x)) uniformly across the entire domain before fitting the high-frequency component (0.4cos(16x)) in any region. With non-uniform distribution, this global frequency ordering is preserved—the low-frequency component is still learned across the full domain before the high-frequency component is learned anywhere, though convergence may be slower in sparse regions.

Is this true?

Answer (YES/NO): NO